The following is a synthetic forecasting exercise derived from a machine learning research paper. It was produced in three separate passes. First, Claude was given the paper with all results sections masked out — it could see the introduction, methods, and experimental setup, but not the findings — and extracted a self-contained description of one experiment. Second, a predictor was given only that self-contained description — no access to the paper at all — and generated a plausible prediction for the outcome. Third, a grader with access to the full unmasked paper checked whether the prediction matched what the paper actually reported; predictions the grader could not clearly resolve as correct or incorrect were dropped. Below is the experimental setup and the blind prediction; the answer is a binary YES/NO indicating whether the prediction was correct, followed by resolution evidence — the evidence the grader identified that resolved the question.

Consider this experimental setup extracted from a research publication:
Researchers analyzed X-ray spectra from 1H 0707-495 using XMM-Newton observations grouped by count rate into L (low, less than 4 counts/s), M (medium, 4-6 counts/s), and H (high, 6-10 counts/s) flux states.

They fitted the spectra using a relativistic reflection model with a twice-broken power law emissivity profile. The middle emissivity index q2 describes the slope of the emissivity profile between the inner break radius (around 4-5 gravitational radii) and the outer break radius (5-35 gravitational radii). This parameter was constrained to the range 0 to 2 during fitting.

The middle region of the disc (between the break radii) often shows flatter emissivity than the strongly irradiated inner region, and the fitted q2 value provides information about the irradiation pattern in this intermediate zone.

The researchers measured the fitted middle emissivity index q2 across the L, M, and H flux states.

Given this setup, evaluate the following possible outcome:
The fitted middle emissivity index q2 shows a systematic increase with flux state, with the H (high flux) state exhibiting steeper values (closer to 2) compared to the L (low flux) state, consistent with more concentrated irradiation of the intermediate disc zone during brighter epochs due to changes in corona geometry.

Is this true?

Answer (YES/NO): NO